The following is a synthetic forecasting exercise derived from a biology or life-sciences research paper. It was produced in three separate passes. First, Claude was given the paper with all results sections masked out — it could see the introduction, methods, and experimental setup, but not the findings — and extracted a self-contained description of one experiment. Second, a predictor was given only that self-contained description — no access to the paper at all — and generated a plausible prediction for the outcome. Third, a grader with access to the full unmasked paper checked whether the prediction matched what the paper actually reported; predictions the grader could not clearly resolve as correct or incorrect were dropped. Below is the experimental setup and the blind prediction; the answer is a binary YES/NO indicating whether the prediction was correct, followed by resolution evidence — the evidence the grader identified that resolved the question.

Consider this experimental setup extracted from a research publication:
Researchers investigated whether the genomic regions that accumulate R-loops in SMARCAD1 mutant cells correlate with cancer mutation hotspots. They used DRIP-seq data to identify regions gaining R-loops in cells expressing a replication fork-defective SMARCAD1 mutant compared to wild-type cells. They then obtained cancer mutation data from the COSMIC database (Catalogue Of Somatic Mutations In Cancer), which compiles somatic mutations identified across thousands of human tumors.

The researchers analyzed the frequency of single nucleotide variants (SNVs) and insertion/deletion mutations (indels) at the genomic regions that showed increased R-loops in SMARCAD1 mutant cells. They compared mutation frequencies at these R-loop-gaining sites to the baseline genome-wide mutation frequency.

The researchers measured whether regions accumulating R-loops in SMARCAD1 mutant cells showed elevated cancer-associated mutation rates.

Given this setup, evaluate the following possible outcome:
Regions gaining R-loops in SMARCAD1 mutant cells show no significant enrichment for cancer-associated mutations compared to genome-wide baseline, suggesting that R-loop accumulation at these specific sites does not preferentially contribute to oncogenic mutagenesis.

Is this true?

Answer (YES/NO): NO